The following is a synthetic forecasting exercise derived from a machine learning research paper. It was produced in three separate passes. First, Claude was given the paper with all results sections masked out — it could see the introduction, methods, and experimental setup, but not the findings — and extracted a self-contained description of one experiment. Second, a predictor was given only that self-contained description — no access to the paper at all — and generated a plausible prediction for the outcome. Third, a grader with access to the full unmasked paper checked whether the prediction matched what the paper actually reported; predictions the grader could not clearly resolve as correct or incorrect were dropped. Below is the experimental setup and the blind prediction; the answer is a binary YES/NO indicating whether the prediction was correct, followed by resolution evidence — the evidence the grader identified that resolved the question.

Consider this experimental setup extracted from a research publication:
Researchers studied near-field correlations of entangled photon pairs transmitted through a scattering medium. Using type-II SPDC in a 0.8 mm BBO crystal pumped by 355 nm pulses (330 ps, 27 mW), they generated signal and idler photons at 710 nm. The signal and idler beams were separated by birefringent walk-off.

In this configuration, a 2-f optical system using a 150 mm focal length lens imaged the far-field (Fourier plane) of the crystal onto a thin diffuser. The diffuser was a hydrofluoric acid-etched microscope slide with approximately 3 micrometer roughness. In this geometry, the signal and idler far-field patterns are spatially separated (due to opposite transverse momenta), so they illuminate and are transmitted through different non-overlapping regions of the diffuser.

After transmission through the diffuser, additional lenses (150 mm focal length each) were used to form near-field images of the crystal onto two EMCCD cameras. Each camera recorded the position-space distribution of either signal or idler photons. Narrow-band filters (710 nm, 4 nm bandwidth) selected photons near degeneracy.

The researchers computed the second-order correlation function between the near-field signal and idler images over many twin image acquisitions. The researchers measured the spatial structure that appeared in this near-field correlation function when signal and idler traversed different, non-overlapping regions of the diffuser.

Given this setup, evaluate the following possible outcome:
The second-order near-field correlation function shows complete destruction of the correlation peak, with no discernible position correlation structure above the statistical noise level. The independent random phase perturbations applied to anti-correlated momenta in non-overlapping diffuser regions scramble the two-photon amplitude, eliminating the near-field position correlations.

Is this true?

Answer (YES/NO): NO